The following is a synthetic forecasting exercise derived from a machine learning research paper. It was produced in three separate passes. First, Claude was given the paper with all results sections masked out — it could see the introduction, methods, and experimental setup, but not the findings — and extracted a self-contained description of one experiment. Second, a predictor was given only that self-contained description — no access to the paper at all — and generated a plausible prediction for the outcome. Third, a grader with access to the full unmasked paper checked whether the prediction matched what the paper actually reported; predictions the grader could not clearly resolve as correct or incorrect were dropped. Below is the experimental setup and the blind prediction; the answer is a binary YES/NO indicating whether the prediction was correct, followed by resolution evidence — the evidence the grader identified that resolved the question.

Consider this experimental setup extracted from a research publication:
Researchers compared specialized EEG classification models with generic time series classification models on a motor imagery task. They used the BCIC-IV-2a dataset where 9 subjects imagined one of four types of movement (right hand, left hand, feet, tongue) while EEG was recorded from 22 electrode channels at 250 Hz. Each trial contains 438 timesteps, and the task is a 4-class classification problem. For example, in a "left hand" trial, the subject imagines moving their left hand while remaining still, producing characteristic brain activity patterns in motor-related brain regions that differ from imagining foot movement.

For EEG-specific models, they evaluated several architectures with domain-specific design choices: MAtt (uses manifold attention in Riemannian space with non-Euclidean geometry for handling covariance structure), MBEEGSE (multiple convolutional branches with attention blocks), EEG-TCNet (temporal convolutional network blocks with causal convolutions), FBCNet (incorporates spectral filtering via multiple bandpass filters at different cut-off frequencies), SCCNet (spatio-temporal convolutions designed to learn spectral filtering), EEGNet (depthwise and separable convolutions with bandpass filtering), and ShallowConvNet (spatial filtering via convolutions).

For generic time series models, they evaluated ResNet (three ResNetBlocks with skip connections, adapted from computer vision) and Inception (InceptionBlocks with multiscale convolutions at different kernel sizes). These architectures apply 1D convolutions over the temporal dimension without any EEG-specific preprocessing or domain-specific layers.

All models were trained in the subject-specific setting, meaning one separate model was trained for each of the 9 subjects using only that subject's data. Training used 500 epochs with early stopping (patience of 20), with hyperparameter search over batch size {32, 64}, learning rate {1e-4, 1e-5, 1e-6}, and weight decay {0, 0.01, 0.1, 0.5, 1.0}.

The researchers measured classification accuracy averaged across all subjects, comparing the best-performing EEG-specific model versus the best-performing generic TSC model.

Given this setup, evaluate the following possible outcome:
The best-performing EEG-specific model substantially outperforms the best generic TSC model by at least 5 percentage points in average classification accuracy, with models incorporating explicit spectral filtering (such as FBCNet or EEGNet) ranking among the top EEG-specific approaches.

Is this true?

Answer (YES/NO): NO